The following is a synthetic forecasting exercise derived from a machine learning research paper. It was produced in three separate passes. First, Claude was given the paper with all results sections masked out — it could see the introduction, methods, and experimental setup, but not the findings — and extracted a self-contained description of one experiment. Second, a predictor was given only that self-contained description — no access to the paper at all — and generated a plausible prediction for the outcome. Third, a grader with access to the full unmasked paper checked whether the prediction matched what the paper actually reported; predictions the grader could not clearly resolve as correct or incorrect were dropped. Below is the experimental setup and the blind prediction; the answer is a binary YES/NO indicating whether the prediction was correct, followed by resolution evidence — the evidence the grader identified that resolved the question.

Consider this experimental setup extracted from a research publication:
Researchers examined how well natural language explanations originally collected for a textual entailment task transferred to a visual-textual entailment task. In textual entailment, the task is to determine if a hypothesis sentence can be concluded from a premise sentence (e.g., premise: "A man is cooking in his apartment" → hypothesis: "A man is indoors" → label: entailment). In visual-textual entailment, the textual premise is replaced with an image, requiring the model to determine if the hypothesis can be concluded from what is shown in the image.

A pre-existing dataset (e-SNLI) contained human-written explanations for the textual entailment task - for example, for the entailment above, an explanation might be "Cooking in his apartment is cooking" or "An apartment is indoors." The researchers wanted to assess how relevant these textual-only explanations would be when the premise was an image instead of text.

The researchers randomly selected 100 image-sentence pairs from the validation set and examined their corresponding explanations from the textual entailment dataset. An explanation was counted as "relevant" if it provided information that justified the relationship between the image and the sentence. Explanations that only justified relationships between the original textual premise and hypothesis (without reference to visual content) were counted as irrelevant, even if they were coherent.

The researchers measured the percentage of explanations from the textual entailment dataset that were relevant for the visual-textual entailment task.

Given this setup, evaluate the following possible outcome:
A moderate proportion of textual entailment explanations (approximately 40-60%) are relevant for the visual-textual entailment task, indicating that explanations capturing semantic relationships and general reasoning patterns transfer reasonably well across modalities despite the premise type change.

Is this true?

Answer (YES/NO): YES